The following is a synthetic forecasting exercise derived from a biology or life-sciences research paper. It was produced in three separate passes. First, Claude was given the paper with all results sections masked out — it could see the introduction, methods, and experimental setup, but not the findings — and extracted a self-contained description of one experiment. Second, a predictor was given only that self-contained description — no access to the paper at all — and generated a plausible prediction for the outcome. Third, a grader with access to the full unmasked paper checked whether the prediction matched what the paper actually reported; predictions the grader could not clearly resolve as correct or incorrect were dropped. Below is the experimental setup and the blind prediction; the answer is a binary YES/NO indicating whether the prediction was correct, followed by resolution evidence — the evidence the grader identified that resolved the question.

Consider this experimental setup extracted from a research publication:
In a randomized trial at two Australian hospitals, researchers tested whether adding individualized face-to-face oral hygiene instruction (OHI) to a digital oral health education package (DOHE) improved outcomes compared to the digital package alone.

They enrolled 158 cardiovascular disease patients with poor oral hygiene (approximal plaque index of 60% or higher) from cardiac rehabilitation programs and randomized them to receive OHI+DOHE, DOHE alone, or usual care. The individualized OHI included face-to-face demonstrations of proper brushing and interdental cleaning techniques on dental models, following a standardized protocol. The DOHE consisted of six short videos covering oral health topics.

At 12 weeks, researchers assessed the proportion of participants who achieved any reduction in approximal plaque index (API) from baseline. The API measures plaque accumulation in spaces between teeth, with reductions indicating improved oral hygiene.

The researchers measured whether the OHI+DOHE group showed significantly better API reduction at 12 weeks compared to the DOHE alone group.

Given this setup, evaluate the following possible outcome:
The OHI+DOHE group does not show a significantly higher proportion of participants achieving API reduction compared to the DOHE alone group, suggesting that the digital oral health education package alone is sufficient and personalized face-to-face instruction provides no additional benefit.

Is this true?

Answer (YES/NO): NO